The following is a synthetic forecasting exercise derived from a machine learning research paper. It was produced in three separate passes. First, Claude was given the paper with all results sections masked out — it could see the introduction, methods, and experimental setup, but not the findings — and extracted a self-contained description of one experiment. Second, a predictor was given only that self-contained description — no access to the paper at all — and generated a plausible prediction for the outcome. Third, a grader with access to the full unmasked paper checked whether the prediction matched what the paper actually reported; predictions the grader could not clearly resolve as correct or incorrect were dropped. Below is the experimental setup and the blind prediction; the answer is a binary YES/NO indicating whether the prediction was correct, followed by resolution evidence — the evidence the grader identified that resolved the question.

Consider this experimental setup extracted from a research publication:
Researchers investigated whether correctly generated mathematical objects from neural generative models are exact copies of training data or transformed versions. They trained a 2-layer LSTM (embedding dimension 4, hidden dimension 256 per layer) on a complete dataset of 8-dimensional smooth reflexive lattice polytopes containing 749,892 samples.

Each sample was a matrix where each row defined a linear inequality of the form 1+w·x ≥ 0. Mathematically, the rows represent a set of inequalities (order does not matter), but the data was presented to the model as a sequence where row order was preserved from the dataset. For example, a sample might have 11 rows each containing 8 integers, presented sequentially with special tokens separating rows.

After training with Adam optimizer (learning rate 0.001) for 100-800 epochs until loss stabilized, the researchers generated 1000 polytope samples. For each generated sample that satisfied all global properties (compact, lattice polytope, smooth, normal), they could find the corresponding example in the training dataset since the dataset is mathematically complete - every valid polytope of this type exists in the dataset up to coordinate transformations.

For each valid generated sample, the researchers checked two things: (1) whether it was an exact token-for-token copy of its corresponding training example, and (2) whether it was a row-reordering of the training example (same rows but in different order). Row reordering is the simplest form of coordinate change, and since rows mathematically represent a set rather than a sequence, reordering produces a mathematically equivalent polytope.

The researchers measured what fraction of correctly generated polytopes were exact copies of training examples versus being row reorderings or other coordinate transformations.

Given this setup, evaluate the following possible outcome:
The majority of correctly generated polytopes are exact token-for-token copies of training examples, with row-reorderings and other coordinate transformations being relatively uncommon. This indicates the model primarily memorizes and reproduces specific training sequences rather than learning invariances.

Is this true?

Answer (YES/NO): NO